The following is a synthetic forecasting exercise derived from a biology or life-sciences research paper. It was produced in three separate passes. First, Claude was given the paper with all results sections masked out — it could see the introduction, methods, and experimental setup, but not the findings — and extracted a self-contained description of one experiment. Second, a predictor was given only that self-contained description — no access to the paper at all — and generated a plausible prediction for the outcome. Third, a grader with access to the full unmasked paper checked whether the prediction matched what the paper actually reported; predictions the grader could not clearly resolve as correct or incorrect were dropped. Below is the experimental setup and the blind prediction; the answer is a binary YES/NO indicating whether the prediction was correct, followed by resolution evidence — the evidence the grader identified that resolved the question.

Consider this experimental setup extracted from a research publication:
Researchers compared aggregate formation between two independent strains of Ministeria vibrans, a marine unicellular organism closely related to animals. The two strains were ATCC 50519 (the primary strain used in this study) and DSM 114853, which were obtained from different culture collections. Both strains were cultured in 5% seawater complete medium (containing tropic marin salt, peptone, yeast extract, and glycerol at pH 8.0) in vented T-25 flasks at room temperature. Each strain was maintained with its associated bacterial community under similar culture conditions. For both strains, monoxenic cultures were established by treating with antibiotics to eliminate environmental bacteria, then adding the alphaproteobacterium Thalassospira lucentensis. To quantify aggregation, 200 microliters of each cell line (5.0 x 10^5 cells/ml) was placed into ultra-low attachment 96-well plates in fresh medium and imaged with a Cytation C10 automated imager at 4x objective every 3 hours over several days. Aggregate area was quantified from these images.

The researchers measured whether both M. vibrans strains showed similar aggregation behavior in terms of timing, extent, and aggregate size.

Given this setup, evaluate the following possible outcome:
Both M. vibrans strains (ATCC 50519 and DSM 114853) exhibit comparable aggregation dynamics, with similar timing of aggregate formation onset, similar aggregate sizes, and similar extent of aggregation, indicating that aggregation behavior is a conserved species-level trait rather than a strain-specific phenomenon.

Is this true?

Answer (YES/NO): YES